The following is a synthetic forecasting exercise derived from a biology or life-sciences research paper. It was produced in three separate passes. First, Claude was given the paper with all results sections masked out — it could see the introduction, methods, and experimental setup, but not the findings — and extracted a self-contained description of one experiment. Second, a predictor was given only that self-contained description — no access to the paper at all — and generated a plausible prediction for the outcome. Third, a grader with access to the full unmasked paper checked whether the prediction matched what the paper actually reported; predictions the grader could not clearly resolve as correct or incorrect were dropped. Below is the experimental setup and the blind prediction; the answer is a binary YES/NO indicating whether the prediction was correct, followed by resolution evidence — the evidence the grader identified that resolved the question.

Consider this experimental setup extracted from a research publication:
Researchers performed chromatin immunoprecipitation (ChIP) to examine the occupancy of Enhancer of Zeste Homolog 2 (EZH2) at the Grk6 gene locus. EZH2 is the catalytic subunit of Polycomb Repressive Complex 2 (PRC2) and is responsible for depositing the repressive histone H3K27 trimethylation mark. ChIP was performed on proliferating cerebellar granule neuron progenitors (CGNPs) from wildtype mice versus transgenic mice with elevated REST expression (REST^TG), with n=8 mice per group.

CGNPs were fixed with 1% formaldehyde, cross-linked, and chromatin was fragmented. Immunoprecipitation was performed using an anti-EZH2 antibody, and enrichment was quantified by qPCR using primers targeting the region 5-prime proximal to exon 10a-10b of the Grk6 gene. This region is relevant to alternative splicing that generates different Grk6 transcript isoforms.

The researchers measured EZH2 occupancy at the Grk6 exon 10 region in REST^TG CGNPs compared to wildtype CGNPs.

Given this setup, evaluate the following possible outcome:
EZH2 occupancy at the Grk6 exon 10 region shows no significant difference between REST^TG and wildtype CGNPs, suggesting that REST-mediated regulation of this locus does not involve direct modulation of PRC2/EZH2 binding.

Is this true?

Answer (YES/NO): NO